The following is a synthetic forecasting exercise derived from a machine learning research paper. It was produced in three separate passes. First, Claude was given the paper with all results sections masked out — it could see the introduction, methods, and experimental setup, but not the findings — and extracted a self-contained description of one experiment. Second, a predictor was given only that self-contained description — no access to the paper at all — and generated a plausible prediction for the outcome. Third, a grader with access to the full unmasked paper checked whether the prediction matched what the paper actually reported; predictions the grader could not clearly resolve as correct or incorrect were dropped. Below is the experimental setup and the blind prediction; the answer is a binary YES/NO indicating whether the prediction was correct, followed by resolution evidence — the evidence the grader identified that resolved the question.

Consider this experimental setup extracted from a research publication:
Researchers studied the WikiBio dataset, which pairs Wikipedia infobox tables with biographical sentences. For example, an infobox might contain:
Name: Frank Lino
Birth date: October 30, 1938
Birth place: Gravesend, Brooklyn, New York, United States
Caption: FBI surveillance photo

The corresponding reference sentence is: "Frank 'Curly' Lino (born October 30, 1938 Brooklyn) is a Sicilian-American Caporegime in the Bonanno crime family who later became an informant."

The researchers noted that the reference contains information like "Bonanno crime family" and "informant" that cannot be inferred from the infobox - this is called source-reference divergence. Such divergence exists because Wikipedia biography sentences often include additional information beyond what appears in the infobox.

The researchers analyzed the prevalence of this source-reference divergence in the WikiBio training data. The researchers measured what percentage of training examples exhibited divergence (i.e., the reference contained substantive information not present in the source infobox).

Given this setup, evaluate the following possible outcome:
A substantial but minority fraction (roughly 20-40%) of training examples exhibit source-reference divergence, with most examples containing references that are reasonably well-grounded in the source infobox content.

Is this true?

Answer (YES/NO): NO